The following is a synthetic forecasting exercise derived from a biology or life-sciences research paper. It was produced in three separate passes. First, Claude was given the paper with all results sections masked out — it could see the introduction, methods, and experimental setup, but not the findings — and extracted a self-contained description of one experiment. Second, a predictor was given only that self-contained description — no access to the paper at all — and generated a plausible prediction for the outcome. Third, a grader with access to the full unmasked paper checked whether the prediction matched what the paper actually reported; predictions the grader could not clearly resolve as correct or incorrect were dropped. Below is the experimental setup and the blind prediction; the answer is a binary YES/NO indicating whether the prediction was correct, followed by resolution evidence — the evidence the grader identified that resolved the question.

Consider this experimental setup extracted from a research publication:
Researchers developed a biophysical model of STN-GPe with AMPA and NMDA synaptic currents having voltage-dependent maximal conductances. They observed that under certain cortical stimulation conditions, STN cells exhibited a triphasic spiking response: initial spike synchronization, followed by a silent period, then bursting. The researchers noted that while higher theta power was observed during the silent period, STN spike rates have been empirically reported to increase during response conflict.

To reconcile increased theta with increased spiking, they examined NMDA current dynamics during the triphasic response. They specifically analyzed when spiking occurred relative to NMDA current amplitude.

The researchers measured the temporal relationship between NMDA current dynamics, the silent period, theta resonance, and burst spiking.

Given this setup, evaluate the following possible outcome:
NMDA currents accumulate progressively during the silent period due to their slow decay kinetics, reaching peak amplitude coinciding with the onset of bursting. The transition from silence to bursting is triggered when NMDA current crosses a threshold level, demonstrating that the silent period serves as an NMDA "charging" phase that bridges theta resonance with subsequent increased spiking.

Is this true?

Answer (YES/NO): NO